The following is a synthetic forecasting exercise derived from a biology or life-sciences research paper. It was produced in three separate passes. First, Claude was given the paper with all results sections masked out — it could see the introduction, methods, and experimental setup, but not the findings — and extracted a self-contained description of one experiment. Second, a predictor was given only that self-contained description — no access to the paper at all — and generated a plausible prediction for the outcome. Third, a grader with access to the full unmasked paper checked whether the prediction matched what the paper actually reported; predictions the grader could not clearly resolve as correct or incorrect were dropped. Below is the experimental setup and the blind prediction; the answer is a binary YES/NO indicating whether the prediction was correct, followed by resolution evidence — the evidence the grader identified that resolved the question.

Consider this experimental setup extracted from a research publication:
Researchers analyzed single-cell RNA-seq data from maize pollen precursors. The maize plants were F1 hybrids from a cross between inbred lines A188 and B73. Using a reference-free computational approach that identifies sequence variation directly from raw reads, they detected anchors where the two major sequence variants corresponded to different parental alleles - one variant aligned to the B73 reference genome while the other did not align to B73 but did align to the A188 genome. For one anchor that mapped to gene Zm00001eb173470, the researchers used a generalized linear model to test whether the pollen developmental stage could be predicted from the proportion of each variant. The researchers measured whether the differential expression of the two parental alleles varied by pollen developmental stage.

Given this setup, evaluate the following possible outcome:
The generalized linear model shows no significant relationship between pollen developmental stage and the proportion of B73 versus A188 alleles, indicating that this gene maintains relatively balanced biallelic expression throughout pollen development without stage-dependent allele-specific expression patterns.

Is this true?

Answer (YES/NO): NO